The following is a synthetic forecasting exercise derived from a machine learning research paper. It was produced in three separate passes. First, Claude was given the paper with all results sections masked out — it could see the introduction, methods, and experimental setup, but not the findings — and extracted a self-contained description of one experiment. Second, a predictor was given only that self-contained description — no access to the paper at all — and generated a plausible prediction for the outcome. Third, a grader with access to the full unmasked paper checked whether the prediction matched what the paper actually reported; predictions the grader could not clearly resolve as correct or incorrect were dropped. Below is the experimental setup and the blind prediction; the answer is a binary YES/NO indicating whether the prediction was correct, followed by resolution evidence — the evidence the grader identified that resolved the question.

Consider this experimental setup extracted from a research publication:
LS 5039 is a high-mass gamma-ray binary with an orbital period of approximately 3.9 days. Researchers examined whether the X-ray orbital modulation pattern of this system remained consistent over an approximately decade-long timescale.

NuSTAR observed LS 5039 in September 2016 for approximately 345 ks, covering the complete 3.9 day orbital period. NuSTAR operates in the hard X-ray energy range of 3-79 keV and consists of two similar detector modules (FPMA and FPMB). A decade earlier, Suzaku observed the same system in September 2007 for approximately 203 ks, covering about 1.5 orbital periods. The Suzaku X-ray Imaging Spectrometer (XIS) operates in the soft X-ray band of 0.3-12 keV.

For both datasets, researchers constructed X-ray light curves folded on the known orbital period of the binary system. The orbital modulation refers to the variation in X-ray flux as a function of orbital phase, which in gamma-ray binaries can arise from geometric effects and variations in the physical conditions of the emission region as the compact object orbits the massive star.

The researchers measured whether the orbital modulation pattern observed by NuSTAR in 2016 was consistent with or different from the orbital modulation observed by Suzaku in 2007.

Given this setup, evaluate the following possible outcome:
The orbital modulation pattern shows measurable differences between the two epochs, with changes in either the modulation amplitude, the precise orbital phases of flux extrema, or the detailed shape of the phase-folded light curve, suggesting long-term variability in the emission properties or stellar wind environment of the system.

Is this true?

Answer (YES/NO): NO